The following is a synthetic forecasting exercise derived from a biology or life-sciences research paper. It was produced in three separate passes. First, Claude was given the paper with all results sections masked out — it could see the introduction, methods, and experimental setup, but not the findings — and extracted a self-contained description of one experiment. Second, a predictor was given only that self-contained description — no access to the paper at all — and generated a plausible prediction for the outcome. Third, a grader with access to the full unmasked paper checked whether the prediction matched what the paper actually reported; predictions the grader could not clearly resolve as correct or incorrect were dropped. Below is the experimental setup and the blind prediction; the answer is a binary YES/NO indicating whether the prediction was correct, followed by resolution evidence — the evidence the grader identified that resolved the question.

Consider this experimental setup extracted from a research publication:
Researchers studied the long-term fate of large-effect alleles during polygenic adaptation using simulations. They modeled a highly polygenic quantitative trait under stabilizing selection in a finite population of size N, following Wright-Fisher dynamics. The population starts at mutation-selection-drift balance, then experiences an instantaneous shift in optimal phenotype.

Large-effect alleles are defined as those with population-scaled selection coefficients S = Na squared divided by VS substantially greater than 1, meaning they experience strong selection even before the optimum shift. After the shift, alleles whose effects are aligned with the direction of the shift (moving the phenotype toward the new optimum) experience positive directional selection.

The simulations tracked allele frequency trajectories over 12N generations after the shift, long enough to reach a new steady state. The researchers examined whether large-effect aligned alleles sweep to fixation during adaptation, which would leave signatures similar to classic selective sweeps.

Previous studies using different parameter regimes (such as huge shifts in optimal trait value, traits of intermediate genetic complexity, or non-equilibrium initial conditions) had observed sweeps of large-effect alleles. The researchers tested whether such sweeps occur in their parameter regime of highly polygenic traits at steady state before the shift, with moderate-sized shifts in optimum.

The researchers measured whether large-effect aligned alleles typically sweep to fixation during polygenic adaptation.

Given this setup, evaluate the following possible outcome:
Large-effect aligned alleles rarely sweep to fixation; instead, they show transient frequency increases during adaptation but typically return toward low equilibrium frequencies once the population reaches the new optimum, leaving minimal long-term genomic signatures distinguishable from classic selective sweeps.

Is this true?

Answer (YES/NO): YES